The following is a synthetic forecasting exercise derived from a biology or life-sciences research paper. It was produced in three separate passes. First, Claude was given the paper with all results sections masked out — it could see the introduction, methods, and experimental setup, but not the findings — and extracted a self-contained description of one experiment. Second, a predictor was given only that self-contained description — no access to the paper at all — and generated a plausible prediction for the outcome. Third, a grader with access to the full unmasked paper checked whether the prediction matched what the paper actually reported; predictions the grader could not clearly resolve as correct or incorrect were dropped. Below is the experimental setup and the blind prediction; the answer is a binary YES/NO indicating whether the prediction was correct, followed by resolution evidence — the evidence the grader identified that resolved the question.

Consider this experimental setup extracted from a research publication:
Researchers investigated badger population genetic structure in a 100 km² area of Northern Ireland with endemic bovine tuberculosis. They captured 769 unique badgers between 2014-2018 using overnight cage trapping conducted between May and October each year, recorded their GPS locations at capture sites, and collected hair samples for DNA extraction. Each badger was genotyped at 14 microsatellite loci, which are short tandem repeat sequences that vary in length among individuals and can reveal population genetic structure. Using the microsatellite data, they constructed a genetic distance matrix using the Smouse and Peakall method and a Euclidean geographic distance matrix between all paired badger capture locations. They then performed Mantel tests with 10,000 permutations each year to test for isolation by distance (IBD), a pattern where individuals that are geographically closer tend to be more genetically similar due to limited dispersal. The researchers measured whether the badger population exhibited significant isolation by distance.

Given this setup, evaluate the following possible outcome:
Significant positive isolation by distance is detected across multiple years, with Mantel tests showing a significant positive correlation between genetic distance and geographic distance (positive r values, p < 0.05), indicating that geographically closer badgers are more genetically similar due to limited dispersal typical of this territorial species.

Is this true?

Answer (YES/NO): YES